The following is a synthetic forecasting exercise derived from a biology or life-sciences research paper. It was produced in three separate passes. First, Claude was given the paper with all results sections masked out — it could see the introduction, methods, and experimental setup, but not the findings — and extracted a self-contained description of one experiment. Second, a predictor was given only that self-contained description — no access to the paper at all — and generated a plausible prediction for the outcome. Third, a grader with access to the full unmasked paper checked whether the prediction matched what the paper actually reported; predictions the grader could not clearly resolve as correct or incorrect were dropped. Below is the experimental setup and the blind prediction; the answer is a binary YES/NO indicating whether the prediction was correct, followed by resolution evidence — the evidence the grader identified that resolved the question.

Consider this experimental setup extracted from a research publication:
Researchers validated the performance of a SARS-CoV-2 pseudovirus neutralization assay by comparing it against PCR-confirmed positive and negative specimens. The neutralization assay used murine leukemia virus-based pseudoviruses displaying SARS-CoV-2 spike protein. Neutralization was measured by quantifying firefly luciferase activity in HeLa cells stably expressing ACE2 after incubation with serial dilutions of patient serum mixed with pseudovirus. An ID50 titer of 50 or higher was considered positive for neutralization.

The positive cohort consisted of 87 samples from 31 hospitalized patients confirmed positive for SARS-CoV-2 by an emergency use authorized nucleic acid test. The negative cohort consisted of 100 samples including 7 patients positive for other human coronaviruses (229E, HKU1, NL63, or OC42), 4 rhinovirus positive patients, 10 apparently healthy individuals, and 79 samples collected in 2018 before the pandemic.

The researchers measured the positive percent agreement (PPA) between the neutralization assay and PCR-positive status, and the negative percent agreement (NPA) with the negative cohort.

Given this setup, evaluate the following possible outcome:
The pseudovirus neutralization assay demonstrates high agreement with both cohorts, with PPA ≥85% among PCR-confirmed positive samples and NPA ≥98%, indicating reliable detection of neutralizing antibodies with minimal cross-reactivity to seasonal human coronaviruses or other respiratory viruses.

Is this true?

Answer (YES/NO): YES